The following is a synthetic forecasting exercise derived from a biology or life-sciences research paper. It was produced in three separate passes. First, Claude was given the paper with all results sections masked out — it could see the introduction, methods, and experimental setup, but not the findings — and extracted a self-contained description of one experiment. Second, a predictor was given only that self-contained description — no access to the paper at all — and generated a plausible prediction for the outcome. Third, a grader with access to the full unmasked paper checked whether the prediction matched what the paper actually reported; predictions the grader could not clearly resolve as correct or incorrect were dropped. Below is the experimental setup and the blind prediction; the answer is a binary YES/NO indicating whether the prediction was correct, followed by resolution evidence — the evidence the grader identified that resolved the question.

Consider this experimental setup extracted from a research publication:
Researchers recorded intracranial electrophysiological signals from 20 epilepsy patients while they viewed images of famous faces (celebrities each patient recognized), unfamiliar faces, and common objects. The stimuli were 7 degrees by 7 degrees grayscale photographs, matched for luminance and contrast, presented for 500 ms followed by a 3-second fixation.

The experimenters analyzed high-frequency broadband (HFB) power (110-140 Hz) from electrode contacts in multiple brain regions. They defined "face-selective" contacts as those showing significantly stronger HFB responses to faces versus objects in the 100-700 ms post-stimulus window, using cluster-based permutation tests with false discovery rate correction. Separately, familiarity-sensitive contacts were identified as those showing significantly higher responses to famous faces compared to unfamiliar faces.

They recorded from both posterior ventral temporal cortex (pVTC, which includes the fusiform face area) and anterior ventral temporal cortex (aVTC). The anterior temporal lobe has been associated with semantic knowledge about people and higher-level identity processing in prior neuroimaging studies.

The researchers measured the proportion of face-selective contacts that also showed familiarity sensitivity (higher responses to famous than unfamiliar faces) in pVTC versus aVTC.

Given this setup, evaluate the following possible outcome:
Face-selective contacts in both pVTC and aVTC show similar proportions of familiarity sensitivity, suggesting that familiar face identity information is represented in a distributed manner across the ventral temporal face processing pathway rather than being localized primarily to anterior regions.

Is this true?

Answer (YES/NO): NO